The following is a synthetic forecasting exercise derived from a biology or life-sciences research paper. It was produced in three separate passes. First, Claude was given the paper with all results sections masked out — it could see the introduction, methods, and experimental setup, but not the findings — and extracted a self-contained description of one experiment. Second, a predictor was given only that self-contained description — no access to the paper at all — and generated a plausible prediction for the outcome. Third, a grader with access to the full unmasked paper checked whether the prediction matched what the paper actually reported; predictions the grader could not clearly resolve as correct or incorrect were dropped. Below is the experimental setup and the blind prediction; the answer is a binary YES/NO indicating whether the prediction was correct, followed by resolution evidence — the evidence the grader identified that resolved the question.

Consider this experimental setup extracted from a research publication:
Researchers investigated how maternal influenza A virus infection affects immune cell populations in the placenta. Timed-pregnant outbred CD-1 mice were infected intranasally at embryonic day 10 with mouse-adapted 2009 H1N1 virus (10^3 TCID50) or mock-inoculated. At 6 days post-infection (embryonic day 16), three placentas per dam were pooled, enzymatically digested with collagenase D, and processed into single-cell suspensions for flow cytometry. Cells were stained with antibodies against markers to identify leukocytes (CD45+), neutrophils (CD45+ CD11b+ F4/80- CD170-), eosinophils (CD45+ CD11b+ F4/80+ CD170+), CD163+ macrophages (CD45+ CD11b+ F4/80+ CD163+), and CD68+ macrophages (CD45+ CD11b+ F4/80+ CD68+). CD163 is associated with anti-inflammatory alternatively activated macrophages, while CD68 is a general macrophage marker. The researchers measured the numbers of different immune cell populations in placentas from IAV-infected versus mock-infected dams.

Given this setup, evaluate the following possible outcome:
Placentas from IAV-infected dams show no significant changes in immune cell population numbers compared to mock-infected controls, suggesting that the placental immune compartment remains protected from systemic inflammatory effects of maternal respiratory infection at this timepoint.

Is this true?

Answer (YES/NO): NO